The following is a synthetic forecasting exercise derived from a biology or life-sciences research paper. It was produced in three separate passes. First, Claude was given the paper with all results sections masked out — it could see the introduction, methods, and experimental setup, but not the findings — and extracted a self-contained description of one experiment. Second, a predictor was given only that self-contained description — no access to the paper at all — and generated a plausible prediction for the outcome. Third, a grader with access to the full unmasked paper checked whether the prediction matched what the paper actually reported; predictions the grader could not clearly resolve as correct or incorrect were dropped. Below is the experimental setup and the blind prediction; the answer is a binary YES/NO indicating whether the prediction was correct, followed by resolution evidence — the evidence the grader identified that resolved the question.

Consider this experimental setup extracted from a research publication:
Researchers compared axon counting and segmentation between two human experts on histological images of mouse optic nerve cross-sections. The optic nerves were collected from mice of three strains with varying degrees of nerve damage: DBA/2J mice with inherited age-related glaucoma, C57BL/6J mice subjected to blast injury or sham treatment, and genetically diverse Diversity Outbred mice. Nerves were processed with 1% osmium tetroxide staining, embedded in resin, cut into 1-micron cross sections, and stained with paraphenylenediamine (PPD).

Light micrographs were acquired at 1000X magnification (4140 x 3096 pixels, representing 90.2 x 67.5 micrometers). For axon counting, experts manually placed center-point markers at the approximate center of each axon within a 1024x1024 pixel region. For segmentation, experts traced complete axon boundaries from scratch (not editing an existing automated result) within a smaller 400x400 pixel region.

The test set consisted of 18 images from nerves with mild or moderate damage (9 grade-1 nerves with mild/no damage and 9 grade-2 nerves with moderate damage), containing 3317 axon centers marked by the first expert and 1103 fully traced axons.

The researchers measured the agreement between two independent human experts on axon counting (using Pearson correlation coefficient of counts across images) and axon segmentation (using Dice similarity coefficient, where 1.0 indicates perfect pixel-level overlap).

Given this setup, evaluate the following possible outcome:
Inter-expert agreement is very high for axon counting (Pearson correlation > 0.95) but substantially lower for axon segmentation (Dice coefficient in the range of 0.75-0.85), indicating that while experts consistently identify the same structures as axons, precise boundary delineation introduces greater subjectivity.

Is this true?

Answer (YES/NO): YES